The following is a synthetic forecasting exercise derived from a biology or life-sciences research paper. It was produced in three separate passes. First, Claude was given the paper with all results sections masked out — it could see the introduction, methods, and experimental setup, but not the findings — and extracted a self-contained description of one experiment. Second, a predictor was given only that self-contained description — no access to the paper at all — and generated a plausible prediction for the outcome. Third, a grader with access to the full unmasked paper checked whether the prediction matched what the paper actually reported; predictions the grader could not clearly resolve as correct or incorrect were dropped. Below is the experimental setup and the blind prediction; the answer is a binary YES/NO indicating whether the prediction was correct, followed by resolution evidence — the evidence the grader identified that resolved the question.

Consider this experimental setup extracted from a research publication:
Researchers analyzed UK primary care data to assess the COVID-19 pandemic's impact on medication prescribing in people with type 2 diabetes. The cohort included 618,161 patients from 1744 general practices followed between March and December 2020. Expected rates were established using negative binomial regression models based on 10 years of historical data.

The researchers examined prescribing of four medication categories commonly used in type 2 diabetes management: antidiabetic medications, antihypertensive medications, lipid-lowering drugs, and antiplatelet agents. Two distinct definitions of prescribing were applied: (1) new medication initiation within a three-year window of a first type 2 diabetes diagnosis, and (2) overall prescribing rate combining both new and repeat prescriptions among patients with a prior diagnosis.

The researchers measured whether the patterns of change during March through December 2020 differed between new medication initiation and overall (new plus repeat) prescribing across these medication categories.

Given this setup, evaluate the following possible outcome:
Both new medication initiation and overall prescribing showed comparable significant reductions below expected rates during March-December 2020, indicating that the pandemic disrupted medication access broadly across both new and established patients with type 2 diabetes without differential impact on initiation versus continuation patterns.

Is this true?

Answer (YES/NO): NO